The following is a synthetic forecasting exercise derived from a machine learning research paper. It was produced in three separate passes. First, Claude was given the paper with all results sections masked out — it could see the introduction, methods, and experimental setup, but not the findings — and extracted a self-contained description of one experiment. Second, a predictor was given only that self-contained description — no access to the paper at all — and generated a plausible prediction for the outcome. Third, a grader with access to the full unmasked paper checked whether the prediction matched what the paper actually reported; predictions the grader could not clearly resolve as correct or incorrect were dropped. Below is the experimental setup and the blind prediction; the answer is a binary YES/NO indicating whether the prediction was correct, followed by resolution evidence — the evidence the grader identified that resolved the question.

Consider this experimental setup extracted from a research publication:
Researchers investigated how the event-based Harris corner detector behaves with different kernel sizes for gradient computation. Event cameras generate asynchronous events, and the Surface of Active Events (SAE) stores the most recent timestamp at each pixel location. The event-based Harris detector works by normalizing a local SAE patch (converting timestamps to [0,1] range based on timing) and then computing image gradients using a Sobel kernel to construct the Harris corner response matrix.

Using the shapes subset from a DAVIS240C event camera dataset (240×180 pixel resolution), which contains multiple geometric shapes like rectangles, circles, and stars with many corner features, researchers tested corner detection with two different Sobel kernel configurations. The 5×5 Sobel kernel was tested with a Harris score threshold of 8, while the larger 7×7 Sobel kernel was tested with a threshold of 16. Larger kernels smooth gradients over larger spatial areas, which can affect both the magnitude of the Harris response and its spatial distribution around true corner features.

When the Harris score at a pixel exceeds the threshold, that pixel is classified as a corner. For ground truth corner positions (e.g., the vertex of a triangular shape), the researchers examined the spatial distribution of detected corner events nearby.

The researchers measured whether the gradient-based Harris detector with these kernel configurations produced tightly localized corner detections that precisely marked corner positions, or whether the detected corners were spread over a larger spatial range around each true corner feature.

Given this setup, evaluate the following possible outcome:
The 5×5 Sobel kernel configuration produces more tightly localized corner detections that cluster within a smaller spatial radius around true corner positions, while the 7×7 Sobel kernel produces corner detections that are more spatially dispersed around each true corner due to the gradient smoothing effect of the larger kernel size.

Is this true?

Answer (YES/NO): NO